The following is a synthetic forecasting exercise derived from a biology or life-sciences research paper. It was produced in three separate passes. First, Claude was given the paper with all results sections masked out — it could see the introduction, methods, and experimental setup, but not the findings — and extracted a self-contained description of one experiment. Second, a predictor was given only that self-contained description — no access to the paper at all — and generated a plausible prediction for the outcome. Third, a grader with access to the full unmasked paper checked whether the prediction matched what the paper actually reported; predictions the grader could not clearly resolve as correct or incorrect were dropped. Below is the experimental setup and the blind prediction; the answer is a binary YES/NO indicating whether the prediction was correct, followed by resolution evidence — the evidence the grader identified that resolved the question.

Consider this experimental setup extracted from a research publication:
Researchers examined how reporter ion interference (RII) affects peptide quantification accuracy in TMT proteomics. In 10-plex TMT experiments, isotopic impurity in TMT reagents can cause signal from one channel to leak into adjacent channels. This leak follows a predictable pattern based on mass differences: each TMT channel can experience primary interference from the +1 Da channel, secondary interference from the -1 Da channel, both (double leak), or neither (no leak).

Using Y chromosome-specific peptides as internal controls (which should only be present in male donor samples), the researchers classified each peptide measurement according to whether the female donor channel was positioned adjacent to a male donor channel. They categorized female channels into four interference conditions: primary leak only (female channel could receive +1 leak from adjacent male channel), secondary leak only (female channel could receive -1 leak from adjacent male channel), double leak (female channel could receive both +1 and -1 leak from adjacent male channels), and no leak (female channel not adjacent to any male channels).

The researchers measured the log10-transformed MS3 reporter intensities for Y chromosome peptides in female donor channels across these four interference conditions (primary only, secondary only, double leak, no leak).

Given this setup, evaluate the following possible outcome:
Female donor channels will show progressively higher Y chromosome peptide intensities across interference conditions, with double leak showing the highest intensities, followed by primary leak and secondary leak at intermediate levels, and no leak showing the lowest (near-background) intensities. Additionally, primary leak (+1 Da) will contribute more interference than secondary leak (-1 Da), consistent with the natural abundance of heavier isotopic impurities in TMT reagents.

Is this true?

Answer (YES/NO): YES